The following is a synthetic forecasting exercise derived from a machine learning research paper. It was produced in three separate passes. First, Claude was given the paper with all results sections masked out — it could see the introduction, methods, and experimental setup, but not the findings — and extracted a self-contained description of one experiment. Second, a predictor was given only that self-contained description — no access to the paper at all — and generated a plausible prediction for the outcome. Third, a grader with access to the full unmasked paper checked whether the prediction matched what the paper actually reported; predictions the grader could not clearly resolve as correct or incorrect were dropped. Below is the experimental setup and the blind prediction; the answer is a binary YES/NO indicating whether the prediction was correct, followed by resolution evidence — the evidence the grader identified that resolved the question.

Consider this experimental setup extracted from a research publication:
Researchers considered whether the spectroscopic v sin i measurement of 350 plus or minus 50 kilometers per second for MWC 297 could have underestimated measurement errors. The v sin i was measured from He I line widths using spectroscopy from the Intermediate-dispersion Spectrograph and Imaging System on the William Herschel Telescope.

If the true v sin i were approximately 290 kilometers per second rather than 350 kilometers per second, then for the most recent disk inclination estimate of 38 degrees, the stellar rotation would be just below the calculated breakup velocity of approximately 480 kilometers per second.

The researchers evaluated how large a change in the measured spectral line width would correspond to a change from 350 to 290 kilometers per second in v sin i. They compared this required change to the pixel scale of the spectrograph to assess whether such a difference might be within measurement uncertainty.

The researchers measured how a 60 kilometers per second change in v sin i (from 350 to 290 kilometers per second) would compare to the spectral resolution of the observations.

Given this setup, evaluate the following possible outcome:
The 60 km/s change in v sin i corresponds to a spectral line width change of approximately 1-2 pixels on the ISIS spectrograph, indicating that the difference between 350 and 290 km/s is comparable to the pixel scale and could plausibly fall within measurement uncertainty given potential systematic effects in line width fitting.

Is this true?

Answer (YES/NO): YES